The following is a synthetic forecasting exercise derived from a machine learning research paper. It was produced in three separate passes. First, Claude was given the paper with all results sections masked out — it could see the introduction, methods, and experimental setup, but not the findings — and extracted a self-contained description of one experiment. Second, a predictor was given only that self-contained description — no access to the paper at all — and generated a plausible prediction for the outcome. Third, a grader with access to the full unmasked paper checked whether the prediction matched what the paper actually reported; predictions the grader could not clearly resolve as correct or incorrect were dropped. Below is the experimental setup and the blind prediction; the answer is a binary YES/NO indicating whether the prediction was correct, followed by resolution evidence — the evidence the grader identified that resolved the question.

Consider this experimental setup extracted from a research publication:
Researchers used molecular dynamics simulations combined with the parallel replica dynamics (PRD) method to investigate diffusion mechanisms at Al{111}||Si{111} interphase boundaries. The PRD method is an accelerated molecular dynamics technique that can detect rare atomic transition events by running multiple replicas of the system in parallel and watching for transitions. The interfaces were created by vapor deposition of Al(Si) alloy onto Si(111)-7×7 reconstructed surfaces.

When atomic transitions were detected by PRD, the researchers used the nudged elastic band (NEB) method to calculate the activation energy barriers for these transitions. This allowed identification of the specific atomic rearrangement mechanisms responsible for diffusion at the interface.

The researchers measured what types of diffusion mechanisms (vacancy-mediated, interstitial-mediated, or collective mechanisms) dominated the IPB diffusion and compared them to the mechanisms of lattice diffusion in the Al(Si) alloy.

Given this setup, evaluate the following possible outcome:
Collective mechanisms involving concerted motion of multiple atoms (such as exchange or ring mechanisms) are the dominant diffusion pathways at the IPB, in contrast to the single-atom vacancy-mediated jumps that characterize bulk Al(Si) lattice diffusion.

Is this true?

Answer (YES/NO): NO